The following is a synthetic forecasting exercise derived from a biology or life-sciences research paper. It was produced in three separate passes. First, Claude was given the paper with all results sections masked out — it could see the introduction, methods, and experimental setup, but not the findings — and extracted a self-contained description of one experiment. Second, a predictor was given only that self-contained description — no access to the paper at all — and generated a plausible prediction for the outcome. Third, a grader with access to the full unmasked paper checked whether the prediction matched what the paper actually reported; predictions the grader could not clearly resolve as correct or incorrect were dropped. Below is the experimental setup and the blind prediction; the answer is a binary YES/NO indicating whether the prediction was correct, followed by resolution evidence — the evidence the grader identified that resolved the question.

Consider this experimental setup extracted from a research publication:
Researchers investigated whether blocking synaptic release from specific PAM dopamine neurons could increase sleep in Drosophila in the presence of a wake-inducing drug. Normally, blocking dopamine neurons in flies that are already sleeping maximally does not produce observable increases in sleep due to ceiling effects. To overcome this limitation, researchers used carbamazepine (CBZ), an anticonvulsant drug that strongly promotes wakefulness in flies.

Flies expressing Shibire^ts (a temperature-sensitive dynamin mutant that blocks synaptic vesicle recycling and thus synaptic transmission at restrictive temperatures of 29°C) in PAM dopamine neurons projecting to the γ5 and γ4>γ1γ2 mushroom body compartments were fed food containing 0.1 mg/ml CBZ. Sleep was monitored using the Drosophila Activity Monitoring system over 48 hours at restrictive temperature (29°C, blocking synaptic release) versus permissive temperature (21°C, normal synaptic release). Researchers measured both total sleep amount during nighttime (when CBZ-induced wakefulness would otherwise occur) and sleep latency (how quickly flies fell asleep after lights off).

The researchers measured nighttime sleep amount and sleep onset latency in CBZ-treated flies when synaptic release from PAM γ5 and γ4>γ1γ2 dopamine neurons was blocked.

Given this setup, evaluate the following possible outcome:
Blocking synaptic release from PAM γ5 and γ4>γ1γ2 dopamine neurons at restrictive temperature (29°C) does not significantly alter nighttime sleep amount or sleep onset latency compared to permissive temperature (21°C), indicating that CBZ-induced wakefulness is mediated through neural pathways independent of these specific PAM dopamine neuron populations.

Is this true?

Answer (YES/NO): NO